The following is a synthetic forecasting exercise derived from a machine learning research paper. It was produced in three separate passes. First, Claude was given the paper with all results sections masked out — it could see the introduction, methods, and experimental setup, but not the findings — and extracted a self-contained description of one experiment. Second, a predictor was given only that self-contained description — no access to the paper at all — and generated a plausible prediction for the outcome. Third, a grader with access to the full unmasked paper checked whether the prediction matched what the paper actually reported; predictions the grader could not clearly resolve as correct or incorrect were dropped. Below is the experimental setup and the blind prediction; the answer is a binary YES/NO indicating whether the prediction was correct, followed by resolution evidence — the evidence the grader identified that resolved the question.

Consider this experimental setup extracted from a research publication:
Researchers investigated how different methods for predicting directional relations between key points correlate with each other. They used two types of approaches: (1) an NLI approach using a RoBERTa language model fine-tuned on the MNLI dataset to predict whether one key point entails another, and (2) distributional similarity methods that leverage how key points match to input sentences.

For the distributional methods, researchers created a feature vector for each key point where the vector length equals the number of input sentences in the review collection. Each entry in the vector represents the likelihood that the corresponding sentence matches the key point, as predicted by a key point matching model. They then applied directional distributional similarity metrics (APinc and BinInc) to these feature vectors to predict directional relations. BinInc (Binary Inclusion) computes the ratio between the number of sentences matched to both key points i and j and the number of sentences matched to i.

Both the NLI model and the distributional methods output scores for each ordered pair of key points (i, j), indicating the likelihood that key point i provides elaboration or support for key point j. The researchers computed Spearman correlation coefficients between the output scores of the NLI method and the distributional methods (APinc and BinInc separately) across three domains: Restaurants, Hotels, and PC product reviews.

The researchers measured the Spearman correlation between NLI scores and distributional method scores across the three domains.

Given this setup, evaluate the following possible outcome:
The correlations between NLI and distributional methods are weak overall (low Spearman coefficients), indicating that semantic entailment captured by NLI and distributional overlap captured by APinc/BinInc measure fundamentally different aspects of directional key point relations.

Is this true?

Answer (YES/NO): YES